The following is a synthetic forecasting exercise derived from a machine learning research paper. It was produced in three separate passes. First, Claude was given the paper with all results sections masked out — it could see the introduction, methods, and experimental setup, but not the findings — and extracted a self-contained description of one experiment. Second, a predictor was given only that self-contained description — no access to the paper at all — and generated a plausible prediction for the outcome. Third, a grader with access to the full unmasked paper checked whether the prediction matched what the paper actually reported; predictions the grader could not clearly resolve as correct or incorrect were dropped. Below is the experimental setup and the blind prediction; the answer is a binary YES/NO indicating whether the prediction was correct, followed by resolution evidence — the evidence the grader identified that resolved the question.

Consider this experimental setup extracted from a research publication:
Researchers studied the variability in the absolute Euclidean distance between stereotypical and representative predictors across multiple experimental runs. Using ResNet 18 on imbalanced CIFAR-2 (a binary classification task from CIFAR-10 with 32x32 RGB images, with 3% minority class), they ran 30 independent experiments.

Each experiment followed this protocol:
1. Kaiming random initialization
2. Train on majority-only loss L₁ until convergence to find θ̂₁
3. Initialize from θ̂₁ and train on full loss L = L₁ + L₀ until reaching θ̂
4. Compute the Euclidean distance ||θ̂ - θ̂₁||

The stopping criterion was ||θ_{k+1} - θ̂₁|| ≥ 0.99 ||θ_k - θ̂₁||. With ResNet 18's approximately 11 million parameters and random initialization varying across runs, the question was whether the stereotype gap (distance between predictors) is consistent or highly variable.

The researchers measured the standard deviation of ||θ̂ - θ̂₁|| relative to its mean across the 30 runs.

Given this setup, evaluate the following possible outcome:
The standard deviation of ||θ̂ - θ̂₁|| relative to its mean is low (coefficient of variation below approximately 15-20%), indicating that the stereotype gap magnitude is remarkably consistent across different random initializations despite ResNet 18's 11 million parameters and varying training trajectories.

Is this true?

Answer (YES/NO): YES